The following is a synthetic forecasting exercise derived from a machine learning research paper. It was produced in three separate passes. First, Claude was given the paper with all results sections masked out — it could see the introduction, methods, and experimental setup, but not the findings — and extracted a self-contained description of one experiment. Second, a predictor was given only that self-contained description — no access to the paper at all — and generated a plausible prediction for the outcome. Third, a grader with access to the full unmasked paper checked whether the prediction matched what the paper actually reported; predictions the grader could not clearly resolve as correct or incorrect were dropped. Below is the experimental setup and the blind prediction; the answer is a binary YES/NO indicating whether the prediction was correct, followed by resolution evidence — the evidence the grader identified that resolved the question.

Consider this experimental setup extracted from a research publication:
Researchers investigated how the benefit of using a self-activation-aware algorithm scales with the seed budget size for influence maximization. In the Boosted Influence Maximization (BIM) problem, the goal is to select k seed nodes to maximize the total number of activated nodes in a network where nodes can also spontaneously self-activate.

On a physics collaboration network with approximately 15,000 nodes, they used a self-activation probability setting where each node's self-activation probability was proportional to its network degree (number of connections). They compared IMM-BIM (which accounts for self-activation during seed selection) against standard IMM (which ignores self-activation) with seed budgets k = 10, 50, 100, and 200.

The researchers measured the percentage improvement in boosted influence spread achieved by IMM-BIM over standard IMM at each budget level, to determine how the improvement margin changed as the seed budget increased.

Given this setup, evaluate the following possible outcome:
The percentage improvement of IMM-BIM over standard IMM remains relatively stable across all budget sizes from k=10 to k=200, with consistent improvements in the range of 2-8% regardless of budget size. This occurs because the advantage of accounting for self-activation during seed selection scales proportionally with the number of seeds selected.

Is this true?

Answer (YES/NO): NO